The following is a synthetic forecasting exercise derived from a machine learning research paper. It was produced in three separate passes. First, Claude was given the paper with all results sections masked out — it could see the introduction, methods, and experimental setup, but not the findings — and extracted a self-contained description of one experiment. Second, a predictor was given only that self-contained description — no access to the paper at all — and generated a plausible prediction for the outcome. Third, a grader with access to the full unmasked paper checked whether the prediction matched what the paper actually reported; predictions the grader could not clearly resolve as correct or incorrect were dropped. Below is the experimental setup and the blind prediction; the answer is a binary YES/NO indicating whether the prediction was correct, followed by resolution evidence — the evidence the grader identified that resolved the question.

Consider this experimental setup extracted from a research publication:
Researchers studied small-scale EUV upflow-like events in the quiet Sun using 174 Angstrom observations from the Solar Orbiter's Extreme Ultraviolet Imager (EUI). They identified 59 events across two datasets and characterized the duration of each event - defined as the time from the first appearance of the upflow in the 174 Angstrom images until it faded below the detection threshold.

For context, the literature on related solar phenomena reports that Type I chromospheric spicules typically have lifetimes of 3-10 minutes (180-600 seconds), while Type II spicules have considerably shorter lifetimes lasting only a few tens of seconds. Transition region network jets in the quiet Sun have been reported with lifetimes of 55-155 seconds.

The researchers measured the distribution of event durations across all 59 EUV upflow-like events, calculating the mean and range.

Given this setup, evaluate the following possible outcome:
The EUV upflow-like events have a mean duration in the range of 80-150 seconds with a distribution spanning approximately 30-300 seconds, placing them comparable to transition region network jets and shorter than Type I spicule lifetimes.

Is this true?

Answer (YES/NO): NO